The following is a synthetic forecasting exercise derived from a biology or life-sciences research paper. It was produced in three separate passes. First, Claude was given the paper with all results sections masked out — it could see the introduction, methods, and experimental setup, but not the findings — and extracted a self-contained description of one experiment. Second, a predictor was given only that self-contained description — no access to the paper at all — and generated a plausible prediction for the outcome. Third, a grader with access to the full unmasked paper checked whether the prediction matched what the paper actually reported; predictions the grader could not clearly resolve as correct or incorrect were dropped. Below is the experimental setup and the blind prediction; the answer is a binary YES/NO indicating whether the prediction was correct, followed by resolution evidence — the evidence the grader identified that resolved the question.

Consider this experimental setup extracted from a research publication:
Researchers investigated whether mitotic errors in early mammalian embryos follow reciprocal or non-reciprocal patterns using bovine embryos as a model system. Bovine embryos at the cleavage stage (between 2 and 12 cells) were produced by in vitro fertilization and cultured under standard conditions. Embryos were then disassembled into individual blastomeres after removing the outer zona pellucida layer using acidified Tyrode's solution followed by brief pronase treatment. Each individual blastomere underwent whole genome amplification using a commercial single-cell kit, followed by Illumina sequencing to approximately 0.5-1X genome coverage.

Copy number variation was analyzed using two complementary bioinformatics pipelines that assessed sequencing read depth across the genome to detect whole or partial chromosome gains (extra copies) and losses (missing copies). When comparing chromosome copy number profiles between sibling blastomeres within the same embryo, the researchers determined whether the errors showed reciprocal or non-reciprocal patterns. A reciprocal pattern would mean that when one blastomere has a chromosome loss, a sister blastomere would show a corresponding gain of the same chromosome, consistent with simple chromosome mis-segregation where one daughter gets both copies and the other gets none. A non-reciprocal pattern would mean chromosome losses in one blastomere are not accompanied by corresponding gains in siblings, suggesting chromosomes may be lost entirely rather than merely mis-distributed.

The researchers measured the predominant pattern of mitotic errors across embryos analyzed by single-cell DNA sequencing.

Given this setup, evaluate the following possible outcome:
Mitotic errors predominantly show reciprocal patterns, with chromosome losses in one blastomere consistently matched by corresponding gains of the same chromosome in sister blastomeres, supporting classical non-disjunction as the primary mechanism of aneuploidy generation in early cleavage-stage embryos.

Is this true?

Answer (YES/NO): NO